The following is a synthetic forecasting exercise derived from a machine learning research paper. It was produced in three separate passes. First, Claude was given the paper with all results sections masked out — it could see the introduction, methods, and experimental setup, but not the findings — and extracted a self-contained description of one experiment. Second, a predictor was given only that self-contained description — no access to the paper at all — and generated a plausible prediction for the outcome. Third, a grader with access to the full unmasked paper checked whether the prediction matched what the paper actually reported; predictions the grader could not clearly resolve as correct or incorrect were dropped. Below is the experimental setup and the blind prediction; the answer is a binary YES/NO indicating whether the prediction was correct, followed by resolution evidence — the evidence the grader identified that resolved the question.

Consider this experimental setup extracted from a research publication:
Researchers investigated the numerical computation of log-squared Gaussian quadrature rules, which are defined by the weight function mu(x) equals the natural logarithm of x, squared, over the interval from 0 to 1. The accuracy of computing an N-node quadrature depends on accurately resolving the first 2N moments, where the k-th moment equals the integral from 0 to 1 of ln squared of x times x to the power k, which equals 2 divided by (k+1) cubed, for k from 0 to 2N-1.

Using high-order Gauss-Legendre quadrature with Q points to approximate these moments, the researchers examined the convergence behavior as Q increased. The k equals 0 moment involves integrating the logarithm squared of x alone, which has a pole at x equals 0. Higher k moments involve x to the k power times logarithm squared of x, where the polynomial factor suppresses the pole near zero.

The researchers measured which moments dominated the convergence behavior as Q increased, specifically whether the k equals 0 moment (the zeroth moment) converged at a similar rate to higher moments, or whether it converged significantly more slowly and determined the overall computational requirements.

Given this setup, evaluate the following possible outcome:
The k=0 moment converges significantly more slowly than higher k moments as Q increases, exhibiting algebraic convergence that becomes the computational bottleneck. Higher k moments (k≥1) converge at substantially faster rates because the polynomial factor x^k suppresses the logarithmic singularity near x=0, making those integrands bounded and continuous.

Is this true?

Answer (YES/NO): YES